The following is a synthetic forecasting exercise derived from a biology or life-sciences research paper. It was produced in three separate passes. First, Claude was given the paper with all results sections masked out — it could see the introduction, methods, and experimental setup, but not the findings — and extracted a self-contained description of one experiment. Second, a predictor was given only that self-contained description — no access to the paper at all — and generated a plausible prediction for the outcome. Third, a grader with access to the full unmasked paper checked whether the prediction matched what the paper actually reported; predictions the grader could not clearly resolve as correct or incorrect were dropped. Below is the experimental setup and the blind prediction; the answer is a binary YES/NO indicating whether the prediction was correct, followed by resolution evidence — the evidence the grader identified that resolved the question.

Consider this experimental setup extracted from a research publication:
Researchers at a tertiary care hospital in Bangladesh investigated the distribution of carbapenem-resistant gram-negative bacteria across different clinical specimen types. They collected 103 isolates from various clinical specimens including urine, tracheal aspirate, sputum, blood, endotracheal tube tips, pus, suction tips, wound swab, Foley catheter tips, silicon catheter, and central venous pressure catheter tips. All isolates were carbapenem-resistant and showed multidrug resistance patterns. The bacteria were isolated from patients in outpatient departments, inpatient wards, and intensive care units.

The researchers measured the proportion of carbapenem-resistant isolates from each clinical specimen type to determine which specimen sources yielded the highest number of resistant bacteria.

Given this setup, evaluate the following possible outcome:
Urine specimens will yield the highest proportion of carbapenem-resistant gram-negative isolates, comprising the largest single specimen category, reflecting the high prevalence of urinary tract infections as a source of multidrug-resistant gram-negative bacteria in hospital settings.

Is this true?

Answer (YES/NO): NO